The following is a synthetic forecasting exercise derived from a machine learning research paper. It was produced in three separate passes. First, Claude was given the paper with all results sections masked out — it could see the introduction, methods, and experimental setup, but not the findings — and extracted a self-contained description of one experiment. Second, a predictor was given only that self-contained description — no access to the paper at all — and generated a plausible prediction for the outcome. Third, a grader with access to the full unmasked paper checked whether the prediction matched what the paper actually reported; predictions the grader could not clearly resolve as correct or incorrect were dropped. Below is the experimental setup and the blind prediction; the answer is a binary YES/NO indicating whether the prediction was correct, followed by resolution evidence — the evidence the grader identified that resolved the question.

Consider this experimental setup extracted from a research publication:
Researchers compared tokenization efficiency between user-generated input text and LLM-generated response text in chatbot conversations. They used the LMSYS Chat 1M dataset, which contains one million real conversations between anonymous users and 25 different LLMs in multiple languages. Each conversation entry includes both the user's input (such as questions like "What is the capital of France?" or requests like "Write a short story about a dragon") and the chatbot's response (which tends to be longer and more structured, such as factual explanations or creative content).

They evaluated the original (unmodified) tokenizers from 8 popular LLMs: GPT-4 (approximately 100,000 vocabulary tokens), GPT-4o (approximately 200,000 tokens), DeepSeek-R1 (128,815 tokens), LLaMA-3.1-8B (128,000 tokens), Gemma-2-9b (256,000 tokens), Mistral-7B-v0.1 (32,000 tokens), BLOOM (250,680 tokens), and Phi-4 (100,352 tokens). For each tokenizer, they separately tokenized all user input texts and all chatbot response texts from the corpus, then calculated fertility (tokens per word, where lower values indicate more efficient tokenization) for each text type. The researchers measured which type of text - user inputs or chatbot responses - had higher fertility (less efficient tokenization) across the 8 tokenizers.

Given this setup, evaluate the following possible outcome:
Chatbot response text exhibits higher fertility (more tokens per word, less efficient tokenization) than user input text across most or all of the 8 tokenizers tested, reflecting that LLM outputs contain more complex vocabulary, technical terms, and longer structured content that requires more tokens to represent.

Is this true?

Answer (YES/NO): NO